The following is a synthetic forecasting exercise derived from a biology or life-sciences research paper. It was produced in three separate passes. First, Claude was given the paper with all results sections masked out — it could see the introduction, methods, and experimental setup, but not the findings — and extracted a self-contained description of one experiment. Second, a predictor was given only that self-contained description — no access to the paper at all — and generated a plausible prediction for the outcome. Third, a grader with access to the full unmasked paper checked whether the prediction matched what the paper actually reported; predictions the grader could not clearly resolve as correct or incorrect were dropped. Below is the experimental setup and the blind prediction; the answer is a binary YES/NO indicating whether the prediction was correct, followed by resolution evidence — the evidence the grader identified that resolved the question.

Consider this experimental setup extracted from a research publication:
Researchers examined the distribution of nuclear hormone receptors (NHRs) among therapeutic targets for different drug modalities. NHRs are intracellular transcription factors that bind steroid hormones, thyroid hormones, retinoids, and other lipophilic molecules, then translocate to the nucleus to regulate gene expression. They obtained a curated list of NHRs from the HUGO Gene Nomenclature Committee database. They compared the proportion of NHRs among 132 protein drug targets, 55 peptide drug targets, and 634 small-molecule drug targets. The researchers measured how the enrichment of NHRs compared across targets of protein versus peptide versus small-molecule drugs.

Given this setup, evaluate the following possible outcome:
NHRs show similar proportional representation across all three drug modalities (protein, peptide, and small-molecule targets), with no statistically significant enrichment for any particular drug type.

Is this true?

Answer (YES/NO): NO